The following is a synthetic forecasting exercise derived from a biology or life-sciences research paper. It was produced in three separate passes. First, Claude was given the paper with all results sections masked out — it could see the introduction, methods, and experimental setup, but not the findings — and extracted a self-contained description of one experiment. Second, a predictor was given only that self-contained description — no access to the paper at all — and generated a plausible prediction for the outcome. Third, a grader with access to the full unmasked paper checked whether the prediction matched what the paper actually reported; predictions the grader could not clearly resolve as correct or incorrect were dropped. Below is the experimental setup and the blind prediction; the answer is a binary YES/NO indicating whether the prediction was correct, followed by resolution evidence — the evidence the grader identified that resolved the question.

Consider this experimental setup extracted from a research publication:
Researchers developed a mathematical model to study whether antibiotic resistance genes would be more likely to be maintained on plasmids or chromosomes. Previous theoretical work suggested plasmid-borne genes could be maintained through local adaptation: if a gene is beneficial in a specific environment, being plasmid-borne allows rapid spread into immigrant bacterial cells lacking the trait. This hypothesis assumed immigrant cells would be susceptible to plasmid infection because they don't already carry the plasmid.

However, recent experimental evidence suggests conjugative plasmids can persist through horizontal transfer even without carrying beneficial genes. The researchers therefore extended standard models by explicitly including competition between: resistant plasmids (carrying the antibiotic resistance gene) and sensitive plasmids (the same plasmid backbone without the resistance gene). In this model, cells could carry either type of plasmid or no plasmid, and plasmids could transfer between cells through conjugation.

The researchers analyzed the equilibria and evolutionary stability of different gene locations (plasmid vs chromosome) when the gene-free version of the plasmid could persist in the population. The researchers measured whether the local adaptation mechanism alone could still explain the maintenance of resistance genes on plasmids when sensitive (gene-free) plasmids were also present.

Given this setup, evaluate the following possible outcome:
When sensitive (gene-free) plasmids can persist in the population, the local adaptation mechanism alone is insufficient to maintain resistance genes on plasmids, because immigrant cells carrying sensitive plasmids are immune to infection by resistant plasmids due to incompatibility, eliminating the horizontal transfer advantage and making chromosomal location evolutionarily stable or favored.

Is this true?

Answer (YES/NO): NO